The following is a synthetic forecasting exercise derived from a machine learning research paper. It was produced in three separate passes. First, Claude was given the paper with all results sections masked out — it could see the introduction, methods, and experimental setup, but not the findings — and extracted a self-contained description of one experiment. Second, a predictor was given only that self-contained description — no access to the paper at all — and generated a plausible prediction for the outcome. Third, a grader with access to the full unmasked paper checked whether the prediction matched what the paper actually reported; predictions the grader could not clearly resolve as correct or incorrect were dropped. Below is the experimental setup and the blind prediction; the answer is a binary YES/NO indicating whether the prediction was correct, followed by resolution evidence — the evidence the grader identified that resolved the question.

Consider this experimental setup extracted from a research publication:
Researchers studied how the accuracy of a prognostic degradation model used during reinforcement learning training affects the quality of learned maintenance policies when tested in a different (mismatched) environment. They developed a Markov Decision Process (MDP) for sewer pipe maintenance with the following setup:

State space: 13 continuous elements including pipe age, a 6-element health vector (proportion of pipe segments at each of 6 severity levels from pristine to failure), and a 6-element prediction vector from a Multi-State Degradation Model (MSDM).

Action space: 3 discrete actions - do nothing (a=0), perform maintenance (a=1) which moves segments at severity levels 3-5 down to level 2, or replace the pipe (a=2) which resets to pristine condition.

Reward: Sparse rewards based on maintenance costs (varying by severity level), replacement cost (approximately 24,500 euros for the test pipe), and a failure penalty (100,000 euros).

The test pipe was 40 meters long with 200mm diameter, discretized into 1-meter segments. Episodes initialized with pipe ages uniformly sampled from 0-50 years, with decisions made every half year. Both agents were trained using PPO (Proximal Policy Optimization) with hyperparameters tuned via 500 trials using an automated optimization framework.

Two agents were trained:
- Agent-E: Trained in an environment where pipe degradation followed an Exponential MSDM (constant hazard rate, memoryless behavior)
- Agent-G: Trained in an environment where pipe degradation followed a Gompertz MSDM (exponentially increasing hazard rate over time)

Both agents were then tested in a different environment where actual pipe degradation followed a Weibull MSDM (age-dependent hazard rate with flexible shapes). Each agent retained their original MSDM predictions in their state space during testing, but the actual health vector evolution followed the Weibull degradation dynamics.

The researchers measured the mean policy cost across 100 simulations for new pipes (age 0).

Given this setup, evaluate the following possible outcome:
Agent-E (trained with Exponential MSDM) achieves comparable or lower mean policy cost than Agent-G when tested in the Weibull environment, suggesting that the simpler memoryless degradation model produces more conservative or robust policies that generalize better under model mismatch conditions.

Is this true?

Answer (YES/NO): NO